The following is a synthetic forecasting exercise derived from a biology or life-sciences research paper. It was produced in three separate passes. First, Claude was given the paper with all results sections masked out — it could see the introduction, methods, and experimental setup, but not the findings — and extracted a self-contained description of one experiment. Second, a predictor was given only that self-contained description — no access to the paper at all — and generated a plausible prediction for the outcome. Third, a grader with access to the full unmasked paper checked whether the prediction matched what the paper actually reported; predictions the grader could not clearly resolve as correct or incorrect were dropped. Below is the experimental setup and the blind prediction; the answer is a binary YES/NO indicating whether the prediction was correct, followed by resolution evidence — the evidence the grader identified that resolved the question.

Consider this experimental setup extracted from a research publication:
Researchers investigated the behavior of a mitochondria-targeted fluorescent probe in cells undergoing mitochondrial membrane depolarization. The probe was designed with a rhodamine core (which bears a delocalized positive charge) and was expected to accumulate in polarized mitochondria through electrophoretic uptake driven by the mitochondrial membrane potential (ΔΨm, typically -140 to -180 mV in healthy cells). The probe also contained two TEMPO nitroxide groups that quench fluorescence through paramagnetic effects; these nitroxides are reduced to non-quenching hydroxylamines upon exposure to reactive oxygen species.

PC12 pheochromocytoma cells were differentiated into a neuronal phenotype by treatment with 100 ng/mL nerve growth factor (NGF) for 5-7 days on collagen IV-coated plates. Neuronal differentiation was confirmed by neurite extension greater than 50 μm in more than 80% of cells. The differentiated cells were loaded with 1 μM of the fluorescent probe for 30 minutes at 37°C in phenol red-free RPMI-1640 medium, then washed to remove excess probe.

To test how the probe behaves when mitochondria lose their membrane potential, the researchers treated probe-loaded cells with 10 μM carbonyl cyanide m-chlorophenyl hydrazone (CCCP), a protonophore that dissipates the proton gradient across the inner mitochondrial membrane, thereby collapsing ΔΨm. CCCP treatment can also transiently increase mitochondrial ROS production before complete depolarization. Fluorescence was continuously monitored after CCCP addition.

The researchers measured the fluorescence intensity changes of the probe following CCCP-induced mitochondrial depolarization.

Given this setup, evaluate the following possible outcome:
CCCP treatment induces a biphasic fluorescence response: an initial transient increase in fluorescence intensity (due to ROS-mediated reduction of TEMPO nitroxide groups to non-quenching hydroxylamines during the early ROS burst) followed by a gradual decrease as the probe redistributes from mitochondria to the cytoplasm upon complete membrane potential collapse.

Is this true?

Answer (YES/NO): YES